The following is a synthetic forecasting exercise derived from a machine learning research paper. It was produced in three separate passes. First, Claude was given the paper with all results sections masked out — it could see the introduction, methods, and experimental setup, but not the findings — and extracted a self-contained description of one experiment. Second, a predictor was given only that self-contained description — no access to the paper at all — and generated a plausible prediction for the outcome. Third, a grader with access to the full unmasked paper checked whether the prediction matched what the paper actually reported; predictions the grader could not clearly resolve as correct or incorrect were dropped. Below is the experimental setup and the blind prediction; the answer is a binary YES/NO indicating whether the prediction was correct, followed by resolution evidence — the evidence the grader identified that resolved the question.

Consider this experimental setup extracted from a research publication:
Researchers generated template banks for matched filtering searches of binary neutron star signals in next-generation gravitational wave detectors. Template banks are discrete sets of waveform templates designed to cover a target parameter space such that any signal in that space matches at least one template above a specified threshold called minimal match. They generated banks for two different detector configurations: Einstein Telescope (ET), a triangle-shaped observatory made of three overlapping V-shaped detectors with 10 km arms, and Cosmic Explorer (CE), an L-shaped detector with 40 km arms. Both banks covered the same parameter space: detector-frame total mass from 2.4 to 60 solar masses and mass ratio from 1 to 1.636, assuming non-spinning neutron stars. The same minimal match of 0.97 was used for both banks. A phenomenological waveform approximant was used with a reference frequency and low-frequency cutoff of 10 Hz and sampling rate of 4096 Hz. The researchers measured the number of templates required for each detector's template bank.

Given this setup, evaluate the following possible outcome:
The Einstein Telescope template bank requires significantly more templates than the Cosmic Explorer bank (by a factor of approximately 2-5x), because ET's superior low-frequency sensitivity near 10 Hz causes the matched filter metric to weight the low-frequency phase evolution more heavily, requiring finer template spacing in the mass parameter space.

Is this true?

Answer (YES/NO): NO